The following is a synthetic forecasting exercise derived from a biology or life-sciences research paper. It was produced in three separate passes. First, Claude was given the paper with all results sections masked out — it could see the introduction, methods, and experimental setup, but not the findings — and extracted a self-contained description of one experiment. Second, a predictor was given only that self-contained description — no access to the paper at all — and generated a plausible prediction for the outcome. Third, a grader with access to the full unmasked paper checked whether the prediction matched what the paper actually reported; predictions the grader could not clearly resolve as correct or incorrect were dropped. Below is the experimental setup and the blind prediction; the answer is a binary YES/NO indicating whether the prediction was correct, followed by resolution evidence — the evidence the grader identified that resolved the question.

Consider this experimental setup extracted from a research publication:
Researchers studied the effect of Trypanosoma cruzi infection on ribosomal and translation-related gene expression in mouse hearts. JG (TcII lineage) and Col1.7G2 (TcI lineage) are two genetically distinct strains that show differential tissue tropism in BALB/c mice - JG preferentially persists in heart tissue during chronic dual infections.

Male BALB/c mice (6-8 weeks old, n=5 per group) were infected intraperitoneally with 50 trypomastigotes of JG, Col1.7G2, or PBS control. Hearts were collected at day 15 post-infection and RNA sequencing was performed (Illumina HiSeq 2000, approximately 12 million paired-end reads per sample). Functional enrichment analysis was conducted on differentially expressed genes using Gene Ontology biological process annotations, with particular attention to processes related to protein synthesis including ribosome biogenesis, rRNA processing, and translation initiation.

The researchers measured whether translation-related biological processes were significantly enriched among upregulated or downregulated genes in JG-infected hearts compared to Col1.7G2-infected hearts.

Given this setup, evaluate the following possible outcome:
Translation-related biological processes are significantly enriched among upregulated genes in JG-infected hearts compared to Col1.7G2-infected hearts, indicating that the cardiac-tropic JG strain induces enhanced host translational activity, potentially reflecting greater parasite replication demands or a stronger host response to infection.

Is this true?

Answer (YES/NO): NO